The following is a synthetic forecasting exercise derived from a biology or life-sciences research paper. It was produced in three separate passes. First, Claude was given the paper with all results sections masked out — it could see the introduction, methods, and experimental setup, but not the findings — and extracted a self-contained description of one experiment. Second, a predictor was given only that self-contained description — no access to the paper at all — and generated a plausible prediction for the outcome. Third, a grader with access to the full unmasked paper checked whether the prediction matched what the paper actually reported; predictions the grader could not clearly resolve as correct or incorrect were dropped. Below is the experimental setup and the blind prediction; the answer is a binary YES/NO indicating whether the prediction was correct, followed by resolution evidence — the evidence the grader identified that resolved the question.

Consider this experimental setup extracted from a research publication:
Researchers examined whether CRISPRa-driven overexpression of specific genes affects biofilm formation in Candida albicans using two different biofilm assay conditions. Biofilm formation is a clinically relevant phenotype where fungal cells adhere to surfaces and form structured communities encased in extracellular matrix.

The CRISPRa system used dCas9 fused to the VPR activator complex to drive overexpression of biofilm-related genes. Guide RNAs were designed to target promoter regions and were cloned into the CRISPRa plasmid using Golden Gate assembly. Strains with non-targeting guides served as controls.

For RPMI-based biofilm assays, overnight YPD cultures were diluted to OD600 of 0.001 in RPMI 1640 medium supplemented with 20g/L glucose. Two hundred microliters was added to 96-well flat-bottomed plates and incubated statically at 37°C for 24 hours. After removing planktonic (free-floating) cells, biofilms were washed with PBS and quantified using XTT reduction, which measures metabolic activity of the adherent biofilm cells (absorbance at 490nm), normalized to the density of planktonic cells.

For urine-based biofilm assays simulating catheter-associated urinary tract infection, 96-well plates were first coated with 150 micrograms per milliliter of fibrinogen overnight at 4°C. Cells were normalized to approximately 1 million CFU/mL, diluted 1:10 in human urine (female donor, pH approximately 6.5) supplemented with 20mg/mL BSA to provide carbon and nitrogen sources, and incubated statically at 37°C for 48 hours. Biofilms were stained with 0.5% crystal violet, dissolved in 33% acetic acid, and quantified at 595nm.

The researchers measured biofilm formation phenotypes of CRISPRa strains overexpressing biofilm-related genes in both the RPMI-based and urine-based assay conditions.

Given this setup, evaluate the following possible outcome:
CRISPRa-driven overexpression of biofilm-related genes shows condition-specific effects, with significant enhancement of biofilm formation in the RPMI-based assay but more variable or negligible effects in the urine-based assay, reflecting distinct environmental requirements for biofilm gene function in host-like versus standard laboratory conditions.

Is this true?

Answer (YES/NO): NO